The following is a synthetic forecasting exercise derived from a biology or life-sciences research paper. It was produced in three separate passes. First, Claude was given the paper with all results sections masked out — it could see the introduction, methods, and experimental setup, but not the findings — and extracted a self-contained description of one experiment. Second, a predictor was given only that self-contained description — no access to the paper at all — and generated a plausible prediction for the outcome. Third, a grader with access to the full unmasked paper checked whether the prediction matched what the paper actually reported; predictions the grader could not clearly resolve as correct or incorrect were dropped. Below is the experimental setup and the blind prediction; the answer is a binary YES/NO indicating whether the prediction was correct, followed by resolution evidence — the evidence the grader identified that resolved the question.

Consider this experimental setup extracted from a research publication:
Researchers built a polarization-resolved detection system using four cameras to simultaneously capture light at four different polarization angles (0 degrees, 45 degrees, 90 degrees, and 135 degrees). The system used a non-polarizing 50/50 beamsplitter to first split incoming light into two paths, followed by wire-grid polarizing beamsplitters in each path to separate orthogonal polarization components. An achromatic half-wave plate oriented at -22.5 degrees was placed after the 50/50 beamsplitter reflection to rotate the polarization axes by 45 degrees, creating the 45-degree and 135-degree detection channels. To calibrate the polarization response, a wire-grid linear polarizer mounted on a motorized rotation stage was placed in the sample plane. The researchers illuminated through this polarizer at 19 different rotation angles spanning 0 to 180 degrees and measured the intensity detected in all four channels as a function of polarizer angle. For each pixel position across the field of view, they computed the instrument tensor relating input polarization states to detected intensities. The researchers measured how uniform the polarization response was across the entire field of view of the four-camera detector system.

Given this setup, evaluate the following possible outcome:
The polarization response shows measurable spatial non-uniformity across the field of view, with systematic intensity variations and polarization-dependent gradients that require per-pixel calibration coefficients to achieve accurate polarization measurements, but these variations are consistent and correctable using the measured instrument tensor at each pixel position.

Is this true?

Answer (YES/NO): YES